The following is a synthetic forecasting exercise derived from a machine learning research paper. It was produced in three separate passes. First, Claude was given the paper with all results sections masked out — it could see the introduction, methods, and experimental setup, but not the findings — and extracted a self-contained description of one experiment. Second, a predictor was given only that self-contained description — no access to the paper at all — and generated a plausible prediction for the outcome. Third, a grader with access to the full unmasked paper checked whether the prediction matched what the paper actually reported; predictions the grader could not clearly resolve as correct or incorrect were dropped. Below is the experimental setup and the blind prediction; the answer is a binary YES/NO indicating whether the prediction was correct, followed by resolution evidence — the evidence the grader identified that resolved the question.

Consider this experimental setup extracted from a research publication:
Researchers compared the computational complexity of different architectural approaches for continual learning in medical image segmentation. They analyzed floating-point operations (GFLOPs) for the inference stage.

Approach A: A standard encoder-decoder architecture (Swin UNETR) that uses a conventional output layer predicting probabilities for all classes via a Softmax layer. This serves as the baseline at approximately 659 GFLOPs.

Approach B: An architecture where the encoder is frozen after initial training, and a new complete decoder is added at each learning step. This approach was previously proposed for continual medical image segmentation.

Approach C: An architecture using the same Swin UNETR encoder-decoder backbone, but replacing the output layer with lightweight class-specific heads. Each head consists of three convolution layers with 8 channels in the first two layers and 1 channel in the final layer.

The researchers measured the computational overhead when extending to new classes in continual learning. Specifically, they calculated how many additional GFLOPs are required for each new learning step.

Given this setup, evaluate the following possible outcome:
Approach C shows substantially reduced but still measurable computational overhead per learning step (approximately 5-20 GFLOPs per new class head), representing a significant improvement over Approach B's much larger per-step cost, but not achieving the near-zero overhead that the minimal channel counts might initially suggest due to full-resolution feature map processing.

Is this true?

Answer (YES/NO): NO